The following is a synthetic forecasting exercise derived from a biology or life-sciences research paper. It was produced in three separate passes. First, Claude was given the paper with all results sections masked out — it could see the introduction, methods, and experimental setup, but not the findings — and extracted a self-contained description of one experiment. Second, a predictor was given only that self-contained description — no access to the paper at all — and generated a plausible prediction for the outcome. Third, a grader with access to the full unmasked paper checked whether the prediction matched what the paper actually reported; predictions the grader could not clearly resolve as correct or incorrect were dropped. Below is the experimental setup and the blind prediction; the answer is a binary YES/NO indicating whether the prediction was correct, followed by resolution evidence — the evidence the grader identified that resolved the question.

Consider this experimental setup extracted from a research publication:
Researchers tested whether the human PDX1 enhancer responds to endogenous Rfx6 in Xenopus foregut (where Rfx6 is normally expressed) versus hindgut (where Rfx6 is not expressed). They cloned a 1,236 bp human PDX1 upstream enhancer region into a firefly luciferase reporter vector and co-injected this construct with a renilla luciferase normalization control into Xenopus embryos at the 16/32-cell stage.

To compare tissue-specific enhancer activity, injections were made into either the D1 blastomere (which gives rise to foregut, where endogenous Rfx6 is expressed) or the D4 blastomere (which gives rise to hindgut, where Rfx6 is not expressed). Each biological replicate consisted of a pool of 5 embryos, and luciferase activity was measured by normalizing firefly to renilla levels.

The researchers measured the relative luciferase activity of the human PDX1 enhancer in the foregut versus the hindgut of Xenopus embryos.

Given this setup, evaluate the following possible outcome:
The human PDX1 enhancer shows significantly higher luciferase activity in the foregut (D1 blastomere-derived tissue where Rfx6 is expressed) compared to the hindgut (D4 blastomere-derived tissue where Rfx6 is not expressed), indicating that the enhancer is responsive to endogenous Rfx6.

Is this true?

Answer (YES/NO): YES